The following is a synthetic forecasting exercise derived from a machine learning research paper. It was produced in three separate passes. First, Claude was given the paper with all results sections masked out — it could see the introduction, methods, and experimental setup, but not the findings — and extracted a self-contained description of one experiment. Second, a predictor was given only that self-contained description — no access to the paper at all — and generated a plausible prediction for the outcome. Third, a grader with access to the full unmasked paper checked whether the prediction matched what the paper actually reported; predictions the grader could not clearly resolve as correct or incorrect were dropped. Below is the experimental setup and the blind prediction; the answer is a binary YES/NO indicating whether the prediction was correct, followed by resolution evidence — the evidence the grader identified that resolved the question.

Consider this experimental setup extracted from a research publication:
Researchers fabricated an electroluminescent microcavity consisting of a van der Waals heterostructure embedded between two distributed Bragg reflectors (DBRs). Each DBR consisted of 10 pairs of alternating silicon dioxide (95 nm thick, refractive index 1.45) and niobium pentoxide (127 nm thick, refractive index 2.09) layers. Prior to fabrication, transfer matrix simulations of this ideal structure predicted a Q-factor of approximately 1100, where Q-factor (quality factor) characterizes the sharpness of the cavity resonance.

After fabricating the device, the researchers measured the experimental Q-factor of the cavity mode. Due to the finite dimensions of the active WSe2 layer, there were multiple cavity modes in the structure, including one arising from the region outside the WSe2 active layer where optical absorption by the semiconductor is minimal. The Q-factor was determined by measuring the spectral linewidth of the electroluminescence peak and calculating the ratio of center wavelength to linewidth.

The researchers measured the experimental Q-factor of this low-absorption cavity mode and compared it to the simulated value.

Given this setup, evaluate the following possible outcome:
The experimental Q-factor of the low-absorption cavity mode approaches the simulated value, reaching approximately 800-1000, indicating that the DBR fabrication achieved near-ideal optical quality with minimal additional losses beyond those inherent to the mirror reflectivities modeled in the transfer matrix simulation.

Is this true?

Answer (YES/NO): NO